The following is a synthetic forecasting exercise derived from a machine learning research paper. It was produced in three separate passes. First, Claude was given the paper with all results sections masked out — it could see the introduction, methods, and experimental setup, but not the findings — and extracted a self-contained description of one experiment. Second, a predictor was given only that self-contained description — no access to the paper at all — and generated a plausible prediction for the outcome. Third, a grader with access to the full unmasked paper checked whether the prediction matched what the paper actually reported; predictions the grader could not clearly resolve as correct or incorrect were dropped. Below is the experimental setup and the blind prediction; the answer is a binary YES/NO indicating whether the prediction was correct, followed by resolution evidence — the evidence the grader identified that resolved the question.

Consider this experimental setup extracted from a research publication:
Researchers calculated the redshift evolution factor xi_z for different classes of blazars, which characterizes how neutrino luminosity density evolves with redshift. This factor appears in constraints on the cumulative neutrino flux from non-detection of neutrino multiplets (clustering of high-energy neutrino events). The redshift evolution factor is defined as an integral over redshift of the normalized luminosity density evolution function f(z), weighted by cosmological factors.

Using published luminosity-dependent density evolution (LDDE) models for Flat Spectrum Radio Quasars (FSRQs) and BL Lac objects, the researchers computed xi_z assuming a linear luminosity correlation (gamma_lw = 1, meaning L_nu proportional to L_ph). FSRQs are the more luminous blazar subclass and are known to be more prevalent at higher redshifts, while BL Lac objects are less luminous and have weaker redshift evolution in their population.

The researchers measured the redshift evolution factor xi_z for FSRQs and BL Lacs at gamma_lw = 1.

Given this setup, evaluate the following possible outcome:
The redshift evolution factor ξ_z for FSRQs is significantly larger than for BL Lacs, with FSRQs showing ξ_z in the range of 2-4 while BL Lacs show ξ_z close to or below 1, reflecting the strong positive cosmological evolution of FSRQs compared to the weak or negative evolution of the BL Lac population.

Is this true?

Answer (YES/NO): NO